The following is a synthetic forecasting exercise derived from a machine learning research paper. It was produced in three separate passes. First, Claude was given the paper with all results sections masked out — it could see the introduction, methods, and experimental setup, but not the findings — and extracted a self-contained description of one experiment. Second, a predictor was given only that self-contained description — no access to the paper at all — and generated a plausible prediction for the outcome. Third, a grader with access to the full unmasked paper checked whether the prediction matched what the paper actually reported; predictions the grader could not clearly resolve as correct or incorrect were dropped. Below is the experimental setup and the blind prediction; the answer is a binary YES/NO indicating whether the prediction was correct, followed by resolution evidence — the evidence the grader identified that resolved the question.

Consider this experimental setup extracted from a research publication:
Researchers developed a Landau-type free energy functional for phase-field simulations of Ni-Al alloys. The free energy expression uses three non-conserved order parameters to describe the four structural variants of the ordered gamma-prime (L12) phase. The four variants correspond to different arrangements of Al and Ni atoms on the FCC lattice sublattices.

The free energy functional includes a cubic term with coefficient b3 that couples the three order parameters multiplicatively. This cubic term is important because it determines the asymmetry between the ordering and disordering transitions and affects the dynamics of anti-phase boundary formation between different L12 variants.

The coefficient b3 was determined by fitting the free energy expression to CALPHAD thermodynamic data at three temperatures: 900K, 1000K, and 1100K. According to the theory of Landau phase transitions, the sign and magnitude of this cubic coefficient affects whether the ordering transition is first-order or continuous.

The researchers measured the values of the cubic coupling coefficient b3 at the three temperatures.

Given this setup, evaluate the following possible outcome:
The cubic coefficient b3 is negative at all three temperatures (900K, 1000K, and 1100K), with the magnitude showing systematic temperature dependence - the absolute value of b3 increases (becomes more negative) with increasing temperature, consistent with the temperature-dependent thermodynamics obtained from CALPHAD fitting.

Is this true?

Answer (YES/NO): NO